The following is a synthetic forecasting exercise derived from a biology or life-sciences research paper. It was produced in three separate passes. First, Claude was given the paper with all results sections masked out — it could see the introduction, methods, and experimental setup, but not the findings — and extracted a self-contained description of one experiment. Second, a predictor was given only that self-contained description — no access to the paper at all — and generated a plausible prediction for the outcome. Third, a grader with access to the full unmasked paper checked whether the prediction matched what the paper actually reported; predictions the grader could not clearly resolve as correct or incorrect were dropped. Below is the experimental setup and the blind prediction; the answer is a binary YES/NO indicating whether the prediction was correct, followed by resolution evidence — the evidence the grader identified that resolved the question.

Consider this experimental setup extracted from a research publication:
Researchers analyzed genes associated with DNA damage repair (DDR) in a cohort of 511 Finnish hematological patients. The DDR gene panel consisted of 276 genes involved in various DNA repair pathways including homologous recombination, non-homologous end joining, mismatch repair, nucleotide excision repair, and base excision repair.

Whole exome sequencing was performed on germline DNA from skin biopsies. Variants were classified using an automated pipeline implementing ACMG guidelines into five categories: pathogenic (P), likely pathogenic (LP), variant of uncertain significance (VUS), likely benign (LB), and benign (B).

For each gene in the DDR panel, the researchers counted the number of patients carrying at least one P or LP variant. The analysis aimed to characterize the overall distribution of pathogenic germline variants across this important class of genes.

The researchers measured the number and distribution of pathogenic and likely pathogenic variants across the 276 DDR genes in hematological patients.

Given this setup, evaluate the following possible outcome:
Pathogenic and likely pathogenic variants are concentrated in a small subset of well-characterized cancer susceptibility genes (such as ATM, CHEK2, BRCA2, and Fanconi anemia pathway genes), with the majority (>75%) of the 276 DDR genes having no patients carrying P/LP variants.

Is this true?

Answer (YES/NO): YES